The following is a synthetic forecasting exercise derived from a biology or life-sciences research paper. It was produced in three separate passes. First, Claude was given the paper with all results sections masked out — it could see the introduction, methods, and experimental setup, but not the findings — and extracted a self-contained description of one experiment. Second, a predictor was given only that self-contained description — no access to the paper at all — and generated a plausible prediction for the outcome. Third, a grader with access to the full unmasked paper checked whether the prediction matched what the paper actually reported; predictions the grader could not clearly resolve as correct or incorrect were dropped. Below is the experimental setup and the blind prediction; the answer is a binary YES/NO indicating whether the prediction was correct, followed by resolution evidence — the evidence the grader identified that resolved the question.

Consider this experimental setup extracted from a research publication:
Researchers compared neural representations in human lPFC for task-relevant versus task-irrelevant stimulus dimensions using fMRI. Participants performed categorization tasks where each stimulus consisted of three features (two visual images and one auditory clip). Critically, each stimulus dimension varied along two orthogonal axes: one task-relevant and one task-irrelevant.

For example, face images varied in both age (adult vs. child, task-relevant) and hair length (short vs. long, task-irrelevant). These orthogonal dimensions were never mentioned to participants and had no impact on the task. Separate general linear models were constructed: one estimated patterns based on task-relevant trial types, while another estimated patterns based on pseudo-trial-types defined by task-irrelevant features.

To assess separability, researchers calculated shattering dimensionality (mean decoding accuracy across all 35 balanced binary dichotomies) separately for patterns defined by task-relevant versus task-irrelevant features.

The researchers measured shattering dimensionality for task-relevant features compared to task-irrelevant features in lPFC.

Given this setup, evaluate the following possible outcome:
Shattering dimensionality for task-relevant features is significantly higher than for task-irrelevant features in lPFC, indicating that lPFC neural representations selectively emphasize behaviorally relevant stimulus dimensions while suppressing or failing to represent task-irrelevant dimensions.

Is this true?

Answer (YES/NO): YES